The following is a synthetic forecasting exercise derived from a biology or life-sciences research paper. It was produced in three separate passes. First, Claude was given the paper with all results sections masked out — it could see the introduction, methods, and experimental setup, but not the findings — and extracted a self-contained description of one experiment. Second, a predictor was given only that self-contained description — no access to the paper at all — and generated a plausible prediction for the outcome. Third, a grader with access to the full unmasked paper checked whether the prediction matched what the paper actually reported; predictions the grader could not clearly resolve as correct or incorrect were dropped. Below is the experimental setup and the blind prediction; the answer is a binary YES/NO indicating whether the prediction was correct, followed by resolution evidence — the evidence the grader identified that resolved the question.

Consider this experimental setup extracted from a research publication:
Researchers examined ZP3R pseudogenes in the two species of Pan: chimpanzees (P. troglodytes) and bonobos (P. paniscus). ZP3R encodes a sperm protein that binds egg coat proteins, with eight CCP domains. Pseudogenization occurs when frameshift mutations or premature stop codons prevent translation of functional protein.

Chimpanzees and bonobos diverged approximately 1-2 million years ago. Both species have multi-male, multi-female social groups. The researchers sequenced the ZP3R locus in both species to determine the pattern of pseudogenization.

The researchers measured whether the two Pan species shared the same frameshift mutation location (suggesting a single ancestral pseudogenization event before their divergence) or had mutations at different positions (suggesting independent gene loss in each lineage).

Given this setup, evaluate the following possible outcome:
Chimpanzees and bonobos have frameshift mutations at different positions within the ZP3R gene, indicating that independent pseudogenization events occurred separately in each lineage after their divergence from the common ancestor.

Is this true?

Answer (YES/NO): NO